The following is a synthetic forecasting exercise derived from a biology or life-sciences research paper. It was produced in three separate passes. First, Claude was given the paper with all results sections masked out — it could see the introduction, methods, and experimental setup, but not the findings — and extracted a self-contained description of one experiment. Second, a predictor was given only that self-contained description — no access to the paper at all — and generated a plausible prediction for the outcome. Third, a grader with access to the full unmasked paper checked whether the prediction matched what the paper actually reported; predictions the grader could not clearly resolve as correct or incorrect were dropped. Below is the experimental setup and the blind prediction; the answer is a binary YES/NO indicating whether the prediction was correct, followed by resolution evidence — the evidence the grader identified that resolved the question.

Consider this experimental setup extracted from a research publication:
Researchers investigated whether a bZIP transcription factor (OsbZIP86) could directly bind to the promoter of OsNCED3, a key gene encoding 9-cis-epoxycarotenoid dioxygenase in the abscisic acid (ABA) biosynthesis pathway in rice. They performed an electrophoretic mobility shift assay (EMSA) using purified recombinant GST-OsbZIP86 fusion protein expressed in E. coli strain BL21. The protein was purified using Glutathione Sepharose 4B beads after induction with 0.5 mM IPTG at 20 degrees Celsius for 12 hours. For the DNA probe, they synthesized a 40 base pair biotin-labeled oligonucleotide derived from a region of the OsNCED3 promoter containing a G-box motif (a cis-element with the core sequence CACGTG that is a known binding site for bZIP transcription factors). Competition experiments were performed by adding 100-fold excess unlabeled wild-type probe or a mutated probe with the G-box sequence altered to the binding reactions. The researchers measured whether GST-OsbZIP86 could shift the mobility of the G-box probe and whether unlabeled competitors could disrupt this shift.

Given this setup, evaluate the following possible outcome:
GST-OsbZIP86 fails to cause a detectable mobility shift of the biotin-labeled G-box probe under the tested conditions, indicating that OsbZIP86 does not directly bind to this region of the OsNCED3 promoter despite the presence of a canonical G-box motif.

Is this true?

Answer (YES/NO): NO